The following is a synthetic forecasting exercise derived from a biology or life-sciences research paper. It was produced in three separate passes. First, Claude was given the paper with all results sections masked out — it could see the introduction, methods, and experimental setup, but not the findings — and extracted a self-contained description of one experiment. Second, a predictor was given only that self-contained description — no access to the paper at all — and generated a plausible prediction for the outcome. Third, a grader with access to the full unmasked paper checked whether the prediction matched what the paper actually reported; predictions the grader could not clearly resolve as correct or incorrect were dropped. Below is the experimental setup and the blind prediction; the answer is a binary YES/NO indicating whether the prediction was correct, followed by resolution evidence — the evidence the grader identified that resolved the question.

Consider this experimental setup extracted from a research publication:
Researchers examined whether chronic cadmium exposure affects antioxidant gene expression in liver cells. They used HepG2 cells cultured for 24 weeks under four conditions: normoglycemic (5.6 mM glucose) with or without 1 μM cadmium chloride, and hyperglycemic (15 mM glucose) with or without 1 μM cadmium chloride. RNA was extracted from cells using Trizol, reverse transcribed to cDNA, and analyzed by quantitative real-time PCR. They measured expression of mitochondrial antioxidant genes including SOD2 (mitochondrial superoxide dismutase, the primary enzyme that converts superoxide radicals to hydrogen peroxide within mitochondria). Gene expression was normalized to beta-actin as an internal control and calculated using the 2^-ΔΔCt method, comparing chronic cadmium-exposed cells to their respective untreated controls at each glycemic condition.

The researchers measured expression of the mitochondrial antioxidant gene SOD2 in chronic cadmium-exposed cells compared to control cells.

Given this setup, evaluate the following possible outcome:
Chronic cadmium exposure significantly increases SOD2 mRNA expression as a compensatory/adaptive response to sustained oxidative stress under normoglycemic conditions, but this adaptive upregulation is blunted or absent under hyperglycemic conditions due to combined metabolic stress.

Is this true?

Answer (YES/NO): NO